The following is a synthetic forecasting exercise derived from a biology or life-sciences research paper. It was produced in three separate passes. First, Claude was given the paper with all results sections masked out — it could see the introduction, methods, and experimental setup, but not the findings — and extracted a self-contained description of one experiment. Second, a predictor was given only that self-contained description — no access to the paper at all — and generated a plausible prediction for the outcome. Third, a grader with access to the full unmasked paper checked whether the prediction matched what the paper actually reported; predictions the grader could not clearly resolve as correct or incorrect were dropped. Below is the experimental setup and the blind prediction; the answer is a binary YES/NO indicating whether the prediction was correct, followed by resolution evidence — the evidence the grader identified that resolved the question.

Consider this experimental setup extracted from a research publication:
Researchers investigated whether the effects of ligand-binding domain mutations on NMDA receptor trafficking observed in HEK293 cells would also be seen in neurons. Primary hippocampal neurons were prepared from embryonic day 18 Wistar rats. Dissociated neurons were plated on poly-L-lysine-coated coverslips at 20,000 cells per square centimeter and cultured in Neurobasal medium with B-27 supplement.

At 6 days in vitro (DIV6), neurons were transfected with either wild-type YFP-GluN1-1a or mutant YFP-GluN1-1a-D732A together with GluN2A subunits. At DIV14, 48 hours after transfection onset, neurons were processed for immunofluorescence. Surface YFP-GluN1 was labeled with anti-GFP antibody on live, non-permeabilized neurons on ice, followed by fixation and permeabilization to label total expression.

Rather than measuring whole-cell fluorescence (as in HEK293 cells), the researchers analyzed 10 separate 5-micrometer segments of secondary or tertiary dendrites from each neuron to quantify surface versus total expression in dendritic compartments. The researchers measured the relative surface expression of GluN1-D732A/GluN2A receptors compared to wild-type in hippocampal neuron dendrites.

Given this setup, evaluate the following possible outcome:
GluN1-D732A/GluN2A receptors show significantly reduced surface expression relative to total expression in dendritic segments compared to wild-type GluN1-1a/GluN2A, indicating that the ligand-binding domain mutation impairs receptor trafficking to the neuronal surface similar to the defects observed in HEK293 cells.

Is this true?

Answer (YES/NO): YES